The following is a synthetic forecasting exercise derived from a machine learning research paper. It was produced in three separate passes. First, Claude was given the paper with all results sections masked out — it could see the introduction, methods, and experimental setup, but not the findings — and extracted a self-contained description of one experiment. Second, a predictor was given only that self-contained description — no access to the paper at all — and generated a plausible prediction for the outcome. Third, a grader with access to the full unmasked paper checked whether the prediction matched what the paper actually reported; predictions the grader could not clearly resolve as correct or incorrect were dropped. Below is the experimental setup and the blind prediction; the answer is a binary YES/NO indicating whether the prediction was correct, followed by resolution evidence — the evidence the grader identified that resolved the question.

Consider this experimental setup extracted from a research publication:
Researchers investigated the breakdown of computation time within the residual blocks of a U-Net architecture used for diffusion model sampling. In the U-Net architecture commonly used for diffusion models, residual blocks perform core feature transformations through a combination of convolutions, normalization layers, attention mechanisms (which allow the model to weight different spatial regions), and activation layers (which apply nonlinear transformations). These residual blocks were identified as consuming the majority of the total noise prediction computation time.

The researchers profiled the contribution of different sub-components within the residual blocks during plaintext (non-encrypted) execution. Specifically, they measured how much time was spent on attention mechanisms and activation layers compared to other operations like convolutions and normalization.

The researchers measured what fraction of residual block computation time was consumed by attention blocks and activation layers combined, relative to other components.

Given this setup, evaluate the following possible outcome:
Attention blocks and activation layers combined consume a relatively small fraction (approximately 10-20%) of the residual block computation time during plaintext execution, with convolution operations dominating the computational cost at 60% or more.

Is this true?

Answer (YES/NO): NO